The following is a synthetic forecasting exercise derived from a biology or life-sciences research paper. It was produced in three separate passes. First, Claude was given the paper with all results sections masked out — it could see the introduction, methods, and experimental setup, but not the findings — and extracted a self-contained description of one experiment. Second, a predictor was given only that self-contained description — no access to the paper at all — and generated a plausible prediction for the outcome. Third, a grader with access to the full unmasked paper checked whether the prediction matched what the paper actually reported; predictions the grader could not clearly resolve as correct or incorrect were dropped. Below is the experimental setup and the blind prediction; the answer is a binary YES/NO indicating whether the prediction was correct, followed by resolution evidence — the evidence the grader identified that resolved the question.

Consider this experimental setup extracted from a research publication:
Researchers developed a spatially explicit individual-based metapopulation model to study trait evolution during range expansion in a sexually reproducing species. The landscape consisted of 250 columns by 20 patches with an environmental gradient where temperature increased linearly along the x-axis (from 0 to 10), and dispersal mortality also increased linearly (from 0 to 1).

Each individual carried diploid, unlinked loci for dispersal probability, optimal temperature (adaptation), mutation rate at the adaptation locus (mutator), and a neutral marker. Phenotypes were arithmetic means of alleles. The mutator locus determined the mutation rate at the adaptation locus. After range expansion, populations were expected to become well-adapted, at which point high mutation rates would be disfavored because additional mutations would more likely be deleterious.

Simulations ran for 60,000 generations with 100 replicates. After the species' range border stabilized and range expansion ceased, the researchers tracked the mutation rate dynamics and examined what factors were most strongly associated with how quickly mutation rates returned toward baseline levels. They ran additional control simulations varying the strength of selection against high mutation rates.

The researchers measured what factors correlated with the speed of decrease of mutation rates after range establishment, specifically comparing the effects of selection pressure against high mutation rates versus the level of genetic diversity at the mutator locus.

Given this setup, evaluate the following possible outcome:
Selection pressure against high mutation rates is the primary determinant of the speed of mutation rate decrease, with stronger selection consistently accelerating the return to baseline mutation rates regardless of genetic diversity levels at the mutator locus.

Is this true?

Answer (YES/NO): NO